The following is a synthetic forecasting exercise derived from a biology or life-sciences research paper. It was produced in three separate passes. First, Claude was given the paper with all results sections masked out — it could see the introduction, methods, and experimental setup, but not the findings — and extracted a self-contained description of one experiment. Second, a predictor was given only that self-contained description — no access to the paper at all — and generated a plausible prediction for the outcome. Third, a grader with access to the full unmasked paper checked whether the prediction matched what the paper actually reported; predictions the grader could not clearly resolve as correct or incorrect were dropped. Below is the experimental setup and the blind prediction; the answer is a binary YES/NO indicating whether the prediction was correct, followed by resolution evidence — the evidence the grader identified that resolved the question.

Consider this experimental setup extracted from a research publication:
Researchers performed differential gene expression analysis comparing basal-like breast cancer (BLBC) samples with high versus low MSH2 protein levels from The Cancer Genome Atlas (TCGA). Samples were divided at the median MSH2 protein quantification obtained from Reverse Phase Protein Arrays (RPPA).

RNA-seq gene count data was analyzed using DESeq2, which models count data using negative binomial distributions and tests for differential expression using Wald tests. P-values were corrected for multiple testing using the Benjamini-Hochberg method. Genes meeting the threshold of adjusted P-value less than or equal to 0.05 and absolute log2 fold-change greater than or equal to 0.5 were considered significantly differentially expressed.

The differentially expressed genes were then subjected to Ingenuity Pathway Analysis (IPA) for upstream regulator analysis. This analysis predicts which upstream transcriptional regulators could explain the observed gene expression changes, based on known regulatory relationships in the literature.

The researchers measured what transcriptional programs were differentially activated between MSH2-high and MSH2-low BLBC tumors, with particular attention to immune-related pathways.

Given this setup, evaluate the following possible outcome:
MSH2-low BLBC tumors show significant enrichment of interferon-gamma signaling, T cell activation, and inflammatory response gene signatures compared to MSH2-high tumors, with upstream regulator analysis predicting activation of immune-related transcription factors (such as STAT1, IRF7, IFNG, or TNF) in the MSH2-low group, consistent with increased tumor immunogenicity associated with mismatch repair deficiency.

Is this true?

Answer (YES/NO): YES